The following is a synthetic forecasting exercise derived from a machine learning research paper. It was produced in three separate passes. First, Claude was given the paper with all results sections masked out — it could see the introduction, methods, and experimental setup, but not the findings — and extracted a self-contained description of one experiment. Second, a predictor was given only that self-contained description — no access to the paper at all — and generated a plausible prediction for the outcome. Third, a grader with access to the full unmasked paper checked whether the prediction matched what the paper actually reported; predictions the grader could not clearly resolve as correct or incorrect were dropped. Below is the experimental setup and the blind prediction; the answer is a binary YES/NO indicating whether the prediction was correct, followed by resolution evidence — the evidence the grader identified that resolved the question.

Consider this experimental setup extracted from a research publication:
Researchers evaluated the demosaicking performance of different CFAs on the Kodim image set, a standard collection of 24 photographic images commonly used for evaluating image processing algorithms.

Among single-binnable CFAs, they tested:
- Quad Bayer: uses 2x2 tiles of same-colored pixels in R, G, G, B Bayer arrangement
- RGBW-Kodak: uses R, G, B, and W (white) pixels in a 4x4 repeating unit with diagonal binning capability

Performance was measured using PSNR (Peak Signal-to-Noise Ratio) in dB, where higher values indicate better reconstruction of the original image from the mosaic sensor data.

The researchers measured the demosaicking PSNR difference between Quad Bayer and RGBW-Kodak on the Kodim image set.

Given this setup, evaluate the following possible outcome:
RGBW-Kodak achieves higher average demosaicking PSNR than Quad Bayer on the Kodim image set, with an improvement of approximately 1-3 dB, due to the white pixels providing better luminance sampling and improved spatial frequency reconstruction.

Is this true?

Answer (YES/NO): NO